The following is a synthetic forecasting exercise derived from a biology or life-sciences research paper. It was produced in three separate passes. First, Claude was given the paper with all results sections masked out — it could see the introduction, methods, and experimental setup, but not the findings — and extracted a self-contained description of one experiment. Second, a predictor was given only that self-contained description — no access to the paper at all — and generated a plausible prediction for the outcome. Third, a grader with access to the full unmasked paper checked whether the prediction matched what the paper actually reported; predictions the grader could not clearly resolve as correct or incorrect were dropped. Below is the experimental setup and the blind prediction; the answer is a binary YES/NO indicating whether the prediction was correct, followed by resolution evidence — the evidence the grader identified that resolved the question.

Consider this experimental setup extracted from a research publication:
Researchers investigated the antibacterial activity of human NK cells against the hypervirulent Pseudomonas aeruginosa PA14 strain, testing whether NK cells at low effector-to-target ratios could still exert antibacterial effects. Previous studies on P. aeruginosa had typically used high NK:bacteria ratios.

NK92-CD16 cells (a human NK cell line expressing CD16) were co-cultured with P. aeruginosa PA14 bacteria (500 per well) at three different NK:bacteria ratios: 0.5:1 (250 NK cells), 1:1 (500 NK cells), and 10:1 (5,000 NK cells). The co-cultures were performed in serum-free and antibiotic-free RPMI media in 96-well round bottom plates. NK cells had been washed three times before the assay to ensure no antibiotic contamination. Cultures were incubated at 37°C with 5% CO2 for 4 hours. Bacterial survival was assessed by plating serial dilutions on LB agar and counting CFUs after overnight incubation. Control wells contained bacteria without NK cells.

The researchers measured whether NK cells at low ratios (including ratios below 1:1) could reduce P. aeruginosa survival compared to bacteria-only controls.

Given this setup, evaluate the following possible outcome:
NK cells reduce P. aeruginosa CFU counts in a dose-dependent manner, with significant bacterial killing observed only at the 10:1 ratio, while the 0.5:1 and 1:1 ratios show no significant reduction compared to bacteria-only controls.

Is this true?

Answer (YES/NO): NO